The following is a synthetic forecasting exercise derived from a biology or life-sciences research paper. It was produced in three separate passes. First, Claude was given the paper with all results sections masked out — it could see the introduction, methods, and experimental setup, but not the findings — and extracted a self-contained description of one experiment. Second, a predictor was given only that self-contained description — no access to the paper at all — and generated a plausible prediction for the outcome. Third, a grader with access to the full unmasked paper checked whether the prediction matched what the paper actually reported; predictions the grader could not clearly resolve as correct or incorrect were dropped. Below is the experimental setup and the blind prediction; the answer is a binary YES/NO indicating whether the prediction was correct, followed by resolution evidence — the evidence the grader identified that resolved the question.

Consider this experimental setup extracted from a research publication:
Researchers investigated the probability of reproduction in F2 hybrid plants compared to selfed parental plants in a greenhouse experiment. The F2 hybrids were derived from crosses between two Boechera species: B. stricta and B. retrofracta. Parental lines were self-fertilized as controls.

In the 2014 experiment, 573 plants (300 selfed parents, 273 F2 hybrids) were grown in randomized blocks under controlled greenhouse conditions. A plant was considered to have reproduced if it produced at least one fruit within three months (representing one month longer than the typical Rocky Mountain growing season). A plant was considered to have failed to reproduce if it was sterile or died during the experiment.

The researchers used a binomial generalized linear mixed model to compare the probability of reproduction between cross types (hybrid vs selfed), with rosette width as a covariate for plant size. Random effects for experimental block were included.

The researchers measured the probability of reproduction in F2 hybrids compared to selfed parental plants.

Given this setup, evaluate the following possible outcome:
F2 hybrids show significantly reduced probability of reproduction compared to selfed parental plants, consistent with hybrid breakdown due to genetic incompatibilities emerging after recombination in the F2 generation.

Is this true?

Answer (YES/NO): NO